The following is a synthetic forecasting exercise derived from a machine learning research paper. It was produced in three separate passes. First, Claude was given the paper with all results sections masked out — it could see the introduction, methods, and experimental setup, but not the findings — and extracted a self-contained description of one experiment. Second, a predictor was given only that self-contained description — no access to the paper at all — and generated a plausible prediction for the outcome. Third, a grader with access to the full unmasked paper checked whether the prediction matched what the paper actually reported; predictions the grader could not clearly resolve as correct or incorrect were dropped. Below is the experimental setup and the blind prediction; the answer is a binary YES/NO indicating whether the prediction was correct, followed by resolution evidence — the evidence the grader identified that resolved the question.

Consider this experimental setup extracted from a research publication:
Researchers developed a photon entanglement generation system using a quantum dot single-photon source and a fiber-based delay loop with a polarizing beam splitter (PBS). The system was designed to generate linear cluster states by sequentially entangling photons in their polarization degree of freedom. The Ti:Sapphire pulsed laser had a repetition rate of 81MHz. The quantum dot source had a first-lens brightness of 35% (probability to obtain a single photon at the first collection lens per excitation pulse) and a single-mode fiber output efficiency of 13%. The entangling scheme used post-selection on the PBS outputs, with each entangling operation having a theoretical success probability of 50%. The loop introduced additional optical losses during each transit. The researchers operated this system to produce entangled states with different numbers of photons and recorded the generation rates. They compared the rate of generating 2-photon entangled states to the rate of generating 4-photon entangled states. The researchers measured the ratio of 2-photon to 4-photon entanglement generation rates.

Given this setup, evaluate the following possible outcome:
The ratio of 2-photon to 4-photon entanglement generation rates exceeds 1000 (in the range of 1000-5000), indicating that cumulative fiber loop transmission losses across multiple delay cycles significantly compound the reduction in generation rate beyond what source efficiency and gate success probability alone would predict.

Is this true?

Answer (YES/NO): YES